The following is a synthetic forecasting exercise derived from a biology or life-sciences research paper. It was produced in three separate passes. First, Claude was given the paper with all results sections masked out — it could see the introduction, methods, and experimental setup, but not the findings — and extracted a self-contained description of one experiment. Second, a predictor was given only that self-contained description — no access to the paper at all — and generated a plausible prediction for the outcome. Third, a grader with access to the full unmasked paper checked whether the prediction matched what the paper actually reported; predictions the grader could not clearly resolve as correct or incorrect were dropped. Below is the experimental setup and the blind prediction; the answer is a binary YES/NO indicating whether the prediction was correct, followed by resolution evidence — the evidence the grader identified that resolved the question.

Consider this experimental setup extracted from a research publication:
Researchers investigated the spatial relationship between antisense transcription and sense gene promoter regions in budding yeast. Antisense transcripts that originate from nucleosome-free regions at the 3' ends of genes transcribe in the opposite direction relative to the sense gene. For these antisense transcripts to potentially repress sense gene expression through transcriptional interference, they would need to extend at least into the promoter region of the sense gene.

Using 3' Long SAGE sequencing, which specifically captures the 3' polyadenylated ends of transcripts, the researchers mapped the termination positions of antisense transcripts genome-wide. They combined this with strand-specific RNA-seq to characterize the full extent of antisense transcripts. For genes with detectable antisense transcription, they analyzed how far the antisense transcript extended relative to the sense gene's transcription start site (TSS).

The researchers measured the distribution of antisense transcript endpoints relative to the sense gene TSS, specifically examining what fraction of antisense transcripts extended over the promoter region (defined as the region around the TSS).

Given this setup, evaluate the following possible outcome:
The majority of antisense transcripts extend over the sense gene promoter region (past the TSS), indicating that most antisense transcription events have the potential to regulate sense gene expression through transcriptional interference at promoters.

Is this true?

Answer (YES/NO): YES